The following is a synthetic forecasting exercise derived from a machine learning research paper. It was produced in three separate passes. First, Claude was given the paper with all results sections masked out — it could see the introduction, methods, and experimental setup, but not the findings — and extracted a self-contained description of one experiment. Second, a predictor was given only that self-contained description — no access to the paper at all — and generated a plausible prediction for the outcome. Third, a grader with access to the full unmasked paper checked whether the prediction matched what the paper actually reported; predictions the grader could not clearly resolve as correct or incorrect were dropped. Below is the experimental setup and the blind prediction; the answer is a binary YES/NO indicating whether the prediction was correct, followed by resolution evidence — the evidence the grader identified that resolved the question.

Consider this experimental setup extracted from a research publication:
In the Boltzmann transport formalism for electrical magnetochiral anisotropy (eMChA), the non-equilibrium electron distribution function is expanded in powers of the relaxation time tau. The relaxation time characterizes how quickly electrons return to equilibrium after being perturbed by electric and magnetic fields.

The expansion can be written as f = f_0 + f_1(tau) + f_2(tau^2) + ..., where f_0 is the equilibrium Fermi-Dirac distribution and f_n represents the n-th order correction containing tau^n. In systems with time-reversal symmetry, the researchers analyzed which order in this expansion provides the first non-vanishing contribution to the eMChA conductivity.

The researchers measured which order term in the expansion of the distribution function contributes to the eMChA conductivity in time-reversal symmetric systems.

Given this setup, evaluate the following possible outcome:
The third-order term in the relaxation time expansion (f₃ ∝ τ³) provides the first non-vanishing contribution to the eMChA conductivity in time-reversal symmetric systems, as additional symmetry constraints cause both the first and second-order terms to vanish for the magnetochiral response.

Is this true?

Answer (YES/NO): NO